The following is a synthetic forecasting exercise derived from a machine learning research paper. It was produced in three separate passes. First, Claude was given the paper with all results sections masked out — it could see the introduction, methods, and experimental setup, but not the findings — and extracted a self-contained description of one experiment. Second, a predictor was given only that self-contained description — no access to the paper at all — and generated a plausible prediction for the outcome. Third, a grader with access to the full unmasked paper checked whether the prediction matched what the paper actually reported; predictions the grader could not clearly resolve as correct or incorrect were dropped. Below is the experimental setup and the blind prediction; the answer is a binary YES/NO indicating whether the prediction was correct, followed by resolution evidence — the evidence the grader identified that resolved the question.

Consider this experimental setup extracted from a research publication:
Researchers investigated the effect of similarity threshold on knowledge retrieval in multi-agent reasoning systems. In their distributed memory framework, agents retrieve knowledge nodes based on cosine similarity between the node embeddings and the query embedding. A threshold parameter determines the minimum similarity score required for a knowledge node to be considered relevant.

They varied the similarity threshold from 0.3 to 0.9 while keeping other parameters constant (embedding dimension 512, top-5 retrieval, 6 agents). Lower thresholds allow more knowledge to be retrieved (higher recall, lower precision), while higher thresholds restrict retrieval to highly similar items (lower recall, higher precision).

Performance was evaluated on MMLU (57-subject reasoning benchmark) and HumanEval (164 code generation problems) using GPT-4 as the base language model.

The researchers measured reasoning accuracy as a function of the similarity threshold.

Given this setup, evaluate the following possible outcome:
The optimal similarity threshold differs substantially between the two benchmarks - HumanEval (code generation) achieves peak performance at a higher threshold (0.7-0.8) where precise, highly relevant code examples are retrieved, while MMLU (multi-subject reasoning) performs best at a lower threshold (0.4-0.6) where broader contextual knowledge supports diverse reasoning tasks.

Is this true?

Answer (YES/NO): NO